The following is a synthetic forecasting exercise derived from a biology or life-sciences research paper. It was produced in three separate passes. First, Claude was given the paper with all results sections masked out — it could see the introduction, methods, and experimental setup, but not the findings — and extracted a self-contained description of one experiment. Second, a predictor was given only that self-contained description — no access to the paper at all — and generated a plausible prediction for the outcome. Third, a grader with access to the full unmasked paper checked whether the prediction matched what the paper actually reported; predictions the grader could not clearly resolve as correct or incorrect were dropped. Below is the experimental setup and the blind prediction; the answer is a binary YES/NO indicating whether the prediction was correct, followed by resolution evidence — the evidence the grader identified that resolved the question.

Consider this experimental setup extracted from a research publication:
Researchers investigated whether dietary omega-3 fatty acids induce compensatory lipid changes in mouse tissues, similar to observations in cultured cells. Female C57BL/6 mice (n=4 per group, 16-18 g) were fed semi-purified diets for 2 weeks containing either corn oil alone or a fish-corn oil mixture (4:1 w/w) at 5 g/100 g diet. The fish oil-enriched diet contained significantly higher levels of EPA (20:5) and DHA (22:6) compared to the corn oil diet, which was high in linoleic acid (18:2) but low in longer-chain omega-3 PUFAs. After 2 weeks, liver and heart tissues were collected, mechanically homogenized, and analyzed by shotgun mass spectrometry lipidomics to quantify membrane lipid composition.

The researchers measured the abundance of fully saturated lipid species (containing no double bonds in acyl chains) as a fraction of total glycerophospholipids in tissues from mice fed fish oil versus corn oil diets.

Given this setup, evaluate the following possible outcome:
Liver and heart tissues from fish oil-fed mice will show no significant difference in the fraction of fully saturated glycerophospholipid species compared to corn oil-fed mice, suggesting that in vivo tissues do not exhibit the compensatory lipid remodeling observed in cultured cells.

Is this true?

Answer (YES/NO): NO